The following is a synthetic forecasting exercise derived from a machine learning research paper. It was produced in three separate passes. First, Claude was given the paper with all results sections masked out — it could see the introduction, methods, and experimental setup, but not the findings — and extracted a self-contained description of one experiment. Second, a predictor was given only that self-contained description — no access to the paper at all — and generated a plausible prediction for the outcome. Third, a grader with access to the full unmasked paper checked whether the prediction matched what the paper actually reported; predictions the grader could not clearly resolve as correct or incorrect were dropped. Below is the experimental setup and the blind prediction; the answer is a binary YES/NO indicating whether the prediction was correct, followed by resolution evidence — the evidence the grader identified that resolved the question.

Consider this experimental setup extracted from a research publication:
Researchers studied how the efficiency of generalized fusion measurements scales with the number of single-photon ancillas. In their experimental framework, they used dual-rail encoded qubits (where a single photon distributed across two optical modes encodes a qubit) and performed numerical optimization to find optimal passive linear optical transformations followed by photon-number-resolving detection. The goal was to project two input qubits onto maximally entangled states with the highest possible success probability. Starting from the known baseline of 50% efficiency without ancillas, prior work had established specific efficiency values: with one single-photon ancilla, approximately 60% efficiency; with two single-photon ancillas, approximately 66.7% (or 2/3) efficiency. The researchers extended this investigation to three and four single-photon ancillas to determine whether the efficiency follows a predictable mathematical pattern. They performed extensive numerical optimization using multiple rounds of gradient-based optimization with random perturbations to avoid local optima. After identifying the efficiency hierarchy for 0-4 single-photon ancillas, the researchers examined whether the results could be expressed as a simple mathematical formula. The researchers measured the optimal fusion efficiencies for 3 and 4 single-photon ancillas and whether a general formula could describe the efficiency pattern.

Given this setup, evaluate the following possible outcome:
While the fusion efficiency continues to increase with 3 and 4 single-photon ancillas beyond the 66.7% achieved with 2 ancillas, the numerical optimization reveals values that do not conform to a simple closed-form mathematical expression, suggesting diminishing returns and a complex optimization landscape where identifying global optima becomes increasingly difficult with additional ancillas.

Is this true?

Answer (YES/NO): NO